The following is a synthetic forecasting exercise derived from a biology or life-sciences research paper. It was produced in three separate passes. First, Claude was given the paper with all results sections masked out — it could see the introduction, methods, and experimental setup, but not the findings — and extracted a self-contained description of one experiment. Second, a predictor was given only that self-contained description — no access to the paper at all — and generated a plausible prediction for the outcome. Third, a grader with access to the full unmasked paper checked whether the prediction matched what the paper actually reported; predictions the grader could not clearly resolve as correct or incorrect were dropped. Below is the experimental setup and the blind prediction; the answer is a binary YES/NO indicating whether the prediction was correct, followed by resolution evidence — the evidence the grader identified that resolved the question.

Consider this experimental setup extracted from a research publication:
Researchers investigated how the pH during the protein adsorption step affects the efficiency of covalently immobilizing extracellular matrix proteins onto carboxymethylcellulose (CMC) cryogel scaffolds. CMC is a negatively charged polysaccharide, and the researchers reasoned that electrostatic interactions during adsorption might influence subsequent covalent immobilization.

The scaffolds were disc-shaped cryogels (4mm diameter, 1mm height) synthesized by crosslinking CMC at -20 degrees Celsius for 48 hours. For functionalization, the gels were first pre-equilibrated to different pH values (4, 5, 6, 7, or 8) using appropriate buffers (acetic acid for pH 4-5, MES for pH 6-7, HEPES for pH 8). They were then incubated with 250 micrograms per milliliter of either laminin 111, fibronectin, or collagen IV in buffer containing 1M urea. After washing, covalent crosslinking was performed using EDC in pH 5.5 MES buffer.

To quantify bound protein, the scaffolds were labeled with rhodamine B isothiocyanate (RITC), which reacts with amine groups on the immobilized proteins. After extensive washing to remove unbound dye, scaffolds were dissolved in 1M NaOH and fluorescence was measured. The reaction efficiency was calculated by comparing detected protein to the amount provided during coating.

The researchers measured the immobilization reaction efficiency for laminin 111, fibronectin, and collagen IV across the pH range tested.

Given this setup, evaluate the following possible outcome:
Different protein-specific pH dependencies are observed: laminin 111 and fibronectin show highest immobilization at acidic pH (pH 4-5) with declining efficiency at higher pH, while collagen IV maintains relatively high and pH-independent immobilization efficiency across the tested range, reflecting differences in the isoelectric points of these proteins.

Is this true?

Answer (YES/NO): NO